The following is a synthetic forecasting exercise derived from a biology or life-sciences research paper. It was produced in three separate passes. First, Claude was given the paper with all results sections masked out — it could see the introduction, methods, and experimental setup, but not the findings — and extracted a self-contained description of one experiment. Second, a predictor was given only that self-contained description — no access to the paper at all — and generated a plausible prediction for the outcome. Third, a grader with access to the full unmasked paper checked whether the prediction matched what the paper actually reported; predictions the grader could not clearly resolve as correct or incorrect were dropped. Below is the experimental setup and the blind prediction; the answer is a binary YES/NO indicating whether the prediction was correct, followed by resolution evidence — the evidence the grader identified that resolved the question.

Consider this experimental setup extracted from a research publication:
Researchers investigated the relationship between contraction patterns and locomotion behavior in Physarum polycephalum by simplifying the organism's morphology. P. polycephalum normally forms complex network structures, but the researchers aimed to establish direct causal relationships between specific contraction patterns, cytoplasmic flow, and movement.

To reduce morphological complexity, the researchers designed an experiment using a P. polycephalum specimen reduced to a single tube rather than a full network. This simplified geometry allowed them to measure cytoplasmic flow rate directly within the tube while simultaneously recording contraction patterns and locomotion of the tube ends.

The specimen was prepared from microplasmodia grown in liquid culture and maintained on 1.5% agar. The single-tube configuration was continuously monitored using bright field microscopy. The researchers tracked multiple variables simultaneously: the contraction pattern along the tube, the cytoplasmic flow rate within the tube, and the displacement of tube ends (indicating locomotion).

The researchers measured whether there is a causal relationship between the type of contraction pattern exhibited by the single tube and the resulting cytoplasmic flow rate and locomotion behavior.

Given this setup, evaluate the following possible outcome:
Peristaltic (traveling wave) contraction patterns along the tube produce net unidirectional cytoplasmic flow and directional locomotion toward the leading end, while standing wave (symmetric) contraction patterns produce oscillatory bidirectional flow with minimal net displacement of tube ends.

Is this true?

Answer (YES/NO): YES